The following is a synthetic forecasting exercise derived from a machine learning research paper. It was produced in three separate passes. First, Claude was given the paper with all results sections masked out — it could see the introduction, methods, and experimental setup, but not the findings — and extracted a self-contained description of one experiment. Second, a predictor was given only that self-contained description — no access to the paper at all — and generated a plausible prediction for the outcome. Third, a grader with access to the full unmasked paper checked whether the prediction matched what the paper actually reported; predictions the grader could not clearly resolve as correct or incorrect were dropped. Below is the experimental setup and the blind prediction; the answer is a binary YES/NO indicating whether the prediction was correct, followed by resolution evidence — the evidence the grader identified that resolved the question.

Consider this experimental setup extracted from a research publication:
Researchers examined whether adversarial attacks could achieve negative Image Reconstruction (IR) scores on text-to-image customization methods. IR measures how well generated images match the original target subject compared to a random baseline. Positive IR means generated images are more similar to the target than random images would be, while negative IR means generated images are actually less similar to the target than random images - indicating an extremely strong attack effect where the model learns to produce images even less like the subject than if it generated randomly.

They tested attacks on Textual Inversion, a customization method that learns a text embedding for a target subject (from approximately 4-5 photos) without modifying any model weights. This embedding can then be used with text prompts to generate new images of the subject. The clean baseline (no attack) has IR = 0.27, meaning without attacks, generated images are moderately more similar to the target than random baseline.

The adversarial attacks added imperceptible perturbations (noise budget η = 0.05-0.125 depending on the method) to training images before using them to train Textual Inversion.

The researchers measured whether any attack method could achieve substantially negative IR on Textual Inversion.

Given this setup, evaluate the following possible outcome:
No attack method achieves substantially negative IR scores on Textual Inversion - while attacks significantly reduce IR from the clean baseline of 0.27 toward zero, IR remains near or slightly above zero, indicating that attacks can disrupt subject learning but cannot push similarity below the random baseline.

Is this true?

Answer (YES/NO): NO